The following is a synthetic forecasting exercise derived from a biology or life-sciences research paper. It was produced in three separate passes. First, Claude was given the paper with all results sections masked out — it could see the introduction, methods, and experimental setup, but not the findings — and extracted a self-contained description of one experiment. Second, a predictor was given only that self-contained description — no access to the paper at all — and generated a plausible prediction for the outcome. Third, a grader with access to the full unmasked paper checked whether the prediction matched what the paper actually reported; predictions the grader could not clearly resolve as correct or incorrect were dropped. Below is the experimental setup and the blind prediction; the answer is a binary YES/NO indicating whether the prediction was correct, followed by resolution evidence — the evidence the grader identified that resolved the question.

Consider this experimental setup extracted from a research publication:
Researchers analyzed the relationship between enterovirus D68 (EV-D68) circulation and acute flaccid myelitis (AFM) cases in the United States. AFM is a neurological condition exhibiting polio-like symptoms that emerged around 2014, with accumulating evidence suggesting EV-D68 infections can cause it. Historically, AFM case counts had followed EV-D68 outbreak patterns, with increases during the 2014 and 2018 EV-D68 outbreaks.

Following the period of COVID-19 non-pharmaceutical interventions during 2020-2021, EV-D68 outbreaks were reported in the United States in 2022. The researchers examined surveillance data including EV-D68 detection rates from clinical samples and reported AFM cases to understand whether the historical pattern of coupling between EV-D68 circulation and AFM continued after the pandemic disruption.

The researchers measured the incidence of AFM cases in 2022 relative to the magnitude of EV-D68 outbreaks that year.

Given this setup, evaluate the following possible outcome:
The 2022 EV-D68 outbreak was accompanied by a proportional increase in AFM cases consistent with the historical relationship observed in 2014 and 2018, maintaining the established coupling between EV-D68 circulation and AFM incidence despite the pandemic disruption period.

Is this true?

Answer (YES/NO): NO